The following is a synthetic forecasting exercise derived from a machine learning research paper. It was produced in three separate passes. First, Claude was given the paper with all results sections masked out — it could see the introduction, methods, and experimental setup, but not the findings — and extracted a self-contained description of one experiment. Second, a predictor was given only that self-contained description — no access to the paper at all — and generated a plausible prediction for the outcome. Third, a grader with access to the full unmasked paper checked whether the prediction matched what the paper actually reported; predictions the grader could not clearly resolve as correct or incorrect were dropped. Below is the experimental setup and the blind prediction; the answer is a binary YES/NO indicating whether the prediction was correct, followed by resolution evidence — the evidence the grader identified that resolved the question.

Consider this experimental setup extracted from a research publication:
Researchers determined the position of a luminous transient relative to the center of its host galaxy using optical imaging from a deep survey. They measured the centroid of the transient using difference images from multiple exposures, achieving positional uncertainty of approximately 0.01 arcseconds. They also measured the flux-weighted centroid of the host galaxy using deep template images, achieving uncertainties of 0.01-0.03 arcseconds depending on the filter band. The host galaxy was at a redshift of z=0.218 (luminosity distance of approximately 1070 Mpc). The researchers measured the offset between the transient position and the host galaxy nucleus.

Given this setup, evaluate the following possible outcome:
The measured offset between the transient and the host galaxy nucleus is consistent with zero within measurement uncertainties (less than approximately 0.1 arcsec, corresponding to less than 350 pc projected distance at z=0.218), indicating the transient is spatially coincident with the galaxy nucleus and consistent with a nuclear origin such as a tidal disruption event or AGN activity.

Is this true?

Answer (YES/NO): NO